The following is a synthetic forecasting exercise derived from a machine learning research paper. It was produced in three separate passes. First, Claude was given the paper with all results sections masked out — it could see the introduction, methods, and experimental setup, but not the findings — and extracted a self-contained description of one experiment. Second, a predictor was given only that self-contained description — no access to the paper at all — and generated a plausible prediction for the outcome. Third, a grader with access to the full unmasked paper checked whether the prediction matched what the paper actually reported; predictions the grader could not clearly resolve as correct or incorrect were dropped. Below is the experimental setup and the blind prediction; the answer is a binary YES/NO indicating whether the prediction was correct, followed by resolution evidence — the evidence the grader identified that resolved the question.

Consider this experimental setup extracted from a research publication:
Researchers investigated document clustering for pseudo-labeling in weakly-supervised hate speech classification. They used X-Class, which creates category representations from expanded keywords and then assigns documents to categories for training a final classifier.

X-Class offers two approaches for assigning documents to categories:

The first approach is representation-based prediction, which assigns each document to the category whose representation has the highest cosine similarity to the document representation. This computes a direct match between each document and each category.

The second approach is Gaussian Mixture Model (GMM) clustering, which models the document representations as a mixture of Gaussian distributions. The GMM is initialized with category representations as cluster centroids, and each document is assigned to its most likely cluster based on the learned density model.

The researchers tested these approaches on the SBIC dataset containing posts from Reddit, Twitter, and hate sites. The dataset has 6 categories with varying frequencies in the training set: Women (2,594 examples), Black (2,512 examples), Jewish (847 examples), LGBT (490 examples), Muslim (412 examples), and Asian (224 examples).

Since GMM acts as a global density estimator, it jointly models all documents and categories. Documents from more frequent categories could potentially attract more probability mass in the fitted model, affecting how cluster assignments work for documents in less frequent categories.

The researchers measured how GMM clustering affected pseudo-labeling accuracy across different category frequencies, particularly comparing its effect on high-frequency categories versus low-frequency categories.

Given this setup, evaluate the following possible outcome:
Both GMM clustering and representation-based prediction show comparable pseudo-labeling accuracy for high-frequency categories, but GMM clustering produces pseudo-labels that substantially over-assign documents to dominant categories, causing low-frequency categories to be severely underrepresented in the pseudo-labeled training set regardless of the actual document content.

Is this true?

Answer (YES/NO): NO